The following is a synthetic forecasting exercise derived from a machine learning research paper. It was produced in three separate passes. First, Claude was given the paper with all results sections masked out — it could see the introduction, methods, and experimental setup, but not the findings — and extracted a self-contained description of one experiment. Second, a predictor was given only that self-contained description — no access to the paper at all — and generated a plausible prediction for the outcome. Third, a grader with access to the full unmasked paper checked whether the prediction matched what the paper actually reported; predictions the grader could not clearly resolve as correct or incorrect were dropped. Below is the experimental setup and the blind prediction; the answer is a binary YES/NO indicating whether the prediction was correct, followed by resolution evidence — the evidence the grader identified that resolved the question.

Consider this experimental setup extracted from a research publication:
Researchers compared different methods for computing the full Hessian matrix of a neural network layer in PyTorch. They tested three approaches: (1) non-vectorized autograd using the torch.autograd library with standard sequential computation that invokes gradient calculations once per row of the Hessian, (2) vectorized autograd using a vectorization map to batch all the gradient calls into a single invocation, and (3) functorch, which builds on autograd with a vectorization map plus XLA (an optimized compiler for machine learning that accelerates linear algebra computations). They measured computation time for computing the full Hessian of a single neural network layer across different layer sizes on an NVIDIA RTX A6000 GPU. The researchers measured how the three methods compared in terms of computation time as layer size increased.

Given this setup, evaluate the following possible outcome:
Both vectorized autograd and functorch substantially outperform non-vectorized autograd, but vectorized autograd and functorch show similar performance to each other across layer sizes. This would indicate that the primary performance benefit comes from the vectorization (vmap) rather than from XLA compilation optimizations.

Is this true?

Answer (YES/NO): NO